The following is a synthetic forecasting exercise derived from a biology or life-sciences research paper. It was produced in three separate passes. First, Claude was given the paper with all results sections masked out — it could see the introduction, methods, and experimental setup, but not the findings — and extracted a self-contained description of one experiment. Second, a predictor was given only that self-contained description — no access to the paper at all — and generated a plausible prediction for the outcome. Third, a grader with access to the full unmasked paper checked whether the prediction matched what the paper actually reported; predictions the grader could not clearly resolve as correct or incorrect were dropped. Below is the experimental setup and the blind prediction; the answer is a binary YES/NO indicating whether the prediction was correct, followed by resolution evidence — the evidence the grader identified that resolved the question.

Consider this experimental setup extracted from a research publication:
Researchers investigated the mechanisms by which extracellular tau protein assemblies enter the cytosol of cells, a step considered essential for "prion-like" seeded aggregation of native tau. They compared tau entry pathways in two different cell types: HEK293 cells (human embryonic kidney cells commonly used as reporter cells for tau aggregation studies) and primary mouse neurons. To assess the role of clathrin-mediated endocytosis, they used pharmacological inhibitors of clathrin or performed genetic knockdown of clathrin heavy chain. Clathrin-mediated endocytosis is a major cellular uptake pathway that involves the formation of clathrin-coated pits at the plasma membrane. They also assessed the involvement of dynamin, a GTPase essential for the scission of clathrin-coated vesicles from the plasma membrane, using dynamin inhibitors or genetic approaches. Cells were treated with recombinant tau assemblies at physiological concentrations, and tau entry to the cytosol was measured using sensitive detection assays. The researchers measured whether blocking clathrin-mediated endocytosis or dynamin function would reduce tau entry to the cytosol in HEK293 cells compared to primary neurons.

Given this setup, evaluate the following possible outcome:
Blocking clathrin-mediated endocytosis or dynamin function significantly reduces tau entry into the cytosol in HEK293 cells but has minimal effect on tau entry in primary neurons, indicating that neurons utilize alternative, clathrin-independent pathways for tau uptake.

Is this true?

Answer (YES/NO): YES